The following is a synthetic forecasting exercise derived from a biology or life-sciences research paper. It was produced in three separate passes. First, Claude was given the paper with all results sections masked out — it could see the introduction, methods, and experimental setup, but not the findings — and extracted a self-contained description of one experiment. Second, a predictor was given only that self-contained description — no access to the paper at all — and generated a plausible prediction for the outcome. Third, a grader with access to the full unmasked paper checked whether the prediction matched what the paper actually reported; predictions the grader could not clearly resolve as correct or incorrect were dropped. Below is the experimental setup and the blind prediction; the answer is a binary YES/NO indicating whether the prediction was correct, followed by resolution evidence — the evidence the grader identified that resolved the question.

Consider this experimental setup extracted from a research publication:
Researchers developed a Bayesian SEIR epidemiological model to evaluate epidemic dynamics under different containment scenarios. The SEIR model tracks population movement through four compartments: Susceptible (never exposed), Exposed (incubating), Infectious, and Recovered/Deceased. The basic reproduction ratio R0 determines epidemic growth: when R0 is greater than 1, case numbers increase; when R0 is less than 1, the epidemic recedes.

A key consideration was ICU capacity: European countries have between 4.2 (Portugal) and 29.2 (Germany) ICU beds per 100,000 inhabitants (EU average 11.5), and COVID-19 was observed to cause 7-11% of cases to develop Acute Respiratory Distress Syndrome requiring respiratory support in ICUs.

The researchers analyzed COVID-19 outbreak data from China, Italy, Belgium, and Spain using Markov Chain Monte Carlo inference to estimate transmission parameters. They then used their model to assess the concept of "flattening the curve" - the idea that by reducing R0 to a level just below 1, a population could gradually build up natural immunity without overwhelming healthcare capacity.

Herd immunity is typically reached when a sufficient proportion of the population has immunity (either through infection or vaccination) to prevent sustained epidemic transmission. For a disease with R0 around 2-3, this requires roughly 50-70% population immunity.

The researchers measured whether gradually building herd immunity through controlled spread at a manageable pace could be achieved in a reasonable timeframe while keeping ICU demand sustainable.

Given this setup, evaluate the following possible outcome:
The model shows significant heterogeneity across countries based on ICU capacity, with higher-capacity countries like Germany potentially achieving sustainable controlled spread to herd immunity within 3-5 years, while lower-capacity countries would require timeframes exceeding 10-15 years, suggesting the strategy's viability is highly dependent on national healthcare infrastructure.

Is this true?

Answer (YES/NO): NO